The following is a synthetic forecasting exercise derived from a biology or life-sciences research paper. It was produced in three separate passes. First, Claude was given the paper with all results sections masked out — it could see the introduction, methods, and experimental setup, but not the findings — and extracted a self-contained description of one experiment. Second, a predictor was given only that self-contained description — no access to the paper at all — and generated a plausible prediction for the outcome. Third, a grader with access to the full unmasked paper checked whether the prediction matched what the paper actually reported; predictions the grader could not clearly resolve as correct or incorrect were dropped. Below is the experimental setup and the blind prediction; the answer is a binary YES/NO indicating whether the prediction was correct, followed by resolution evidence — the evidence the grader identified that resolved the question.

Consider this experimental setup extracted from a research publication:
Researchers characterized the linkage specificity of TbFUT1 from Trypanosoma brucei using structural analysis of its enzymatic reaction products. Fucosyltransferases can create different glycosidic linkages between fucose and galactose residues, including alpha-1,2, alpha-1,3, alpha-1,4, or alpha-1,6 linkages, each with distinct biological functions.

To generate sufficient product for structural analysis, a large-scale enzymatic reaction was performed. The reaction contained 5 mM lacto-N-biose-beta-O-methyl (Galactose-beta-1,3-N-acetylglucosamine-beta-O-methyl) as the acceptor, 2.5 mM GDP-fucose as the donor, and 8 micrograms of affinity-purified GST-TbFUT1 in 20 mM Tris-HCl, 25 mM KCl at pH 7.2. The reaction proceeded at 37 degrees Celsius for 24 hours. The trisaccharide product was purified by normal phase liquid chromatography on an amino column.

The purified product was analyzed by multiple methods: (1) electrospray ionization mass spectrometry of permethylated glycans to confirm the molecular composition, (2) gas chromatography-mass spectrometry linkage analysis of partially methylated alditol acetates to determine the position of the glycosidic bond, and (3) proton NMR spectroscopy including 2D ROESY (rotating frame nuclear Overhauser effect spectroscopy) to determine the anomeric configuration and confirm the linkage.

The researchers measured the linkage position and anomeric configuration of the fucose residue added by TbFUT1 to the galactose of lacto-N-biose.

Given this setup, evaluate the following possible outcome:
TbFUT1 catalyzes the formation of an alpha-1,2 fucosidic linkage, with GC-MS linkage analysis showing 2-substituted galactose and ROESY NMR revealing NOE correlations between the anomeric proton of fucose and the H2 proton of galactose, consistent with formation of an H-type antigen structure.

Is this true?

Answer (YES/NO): YES